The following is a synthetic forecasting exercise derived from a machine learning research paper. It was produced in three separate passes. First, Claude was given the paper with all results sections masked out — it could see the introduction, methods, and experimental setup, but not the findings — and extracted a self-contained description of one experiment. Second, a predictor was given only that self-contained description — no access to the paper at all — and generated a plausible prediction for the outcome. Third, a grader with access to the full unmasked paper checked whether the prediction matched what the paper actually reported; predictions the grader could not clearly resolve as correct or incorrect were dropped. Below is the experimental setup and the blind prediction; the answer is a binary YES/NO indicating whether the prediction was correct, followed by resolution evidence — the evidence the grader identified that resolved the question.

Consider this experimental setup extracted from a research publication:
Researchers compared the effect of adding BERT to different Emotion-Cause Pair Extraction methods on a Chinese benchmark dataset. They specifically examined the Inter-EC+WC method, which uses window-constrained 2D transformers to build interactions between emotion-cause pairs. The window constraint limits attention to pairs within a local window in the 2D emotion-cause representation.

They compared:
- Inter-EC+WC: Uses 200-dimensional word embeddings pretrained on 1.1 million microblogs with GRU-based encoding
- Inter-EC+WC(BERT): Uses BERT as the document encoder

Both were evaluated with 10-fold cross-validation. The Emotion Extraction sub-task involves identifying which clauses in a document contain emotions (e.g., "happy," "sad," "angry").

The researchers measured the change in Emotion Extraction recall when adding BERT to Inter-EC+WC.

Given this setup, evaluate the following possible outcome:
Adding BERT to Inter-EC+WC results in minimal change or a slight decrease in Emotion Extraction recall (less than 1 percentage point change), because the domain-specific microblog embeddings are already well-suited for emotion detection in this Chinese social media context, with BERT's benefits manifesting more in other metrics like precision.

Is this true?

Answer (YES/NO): NO